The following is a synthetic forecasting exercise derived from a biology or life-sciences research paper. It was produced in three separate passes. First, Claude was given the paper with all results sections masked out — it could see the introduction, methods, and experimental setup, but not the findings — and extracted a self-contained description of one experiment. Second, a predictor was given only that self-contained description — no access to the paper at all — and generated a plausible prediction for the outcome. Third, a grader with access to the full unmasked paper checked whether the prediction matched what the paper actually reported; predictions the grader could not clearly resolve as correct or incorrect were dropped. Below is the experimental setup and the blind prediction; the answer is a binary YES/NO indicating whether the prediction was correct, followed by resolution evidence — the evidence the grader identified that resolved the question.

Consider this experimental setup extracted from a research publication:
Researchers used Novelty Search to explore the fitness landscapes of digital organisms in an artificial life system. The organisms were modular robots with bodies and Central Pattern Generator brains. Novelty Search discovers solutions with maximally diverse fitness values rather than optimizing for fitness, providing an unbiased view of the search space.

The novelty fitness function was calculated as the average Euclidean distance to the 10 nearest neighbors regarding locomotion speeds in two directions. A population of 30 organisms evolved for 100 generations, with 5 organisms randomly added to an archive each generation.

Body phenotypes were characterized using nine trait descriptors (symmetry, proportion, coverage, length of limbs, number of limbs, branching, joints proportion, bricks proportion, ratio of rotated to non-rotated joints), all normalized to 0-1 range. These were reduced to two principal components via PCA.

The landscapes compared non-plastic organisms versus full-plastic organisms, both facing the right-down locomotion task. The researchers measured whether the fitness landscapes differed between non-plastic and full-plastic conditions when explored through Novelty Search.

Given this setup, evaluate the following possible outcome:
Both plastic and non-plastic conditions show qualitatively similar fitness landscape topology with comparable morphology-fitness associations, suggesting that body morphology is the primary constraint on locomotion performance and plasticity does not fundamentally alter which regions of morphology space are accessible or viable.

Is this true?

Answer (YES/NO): NO